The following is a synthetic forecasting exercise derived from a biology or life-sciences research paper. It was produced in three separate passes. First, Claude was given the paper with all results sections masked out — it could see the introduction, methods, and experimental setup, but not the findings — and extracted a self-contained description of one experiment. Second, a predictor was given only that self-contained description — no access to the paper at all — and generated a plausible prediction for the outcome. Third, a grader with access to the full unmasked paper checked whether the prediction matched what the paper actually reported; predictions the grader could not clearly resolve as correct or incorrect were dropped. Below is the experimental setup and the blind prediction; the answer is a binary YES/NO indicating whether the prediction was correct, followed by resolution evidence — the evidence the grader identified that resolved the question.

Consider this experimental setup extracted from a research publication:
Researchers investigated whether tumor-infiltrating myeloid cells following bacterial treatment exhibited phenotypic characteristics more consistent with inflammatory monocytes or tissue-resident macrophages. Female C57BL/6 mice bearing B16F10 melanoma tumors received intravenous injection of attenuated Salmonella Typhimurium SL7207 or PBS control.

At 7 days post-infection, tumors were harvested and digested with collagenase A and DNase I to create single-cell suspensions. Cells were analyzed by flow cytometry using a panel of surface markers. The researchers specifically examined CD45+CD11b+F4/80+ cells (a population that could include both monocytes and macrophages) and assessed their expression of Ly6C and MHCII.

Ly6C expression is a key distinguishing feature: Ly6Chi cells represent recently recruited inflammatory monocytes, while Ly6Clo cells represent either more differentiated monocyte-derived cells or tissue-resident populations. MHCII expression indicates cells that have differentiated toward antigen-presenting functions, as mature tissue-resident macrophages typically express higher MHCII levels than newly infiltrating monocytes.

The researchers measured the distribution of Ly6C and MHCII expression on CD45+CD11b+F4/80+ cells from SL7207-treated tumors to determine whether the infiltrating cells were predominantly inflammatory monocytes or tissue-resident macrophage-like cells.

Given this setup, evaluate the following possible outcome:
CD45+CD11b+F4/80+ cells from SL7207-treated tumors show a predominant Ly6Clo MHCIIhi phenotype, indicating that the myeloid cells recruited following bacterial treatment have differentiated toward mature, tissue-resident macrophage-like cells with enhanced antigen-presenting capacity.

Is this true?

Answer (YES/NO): NO